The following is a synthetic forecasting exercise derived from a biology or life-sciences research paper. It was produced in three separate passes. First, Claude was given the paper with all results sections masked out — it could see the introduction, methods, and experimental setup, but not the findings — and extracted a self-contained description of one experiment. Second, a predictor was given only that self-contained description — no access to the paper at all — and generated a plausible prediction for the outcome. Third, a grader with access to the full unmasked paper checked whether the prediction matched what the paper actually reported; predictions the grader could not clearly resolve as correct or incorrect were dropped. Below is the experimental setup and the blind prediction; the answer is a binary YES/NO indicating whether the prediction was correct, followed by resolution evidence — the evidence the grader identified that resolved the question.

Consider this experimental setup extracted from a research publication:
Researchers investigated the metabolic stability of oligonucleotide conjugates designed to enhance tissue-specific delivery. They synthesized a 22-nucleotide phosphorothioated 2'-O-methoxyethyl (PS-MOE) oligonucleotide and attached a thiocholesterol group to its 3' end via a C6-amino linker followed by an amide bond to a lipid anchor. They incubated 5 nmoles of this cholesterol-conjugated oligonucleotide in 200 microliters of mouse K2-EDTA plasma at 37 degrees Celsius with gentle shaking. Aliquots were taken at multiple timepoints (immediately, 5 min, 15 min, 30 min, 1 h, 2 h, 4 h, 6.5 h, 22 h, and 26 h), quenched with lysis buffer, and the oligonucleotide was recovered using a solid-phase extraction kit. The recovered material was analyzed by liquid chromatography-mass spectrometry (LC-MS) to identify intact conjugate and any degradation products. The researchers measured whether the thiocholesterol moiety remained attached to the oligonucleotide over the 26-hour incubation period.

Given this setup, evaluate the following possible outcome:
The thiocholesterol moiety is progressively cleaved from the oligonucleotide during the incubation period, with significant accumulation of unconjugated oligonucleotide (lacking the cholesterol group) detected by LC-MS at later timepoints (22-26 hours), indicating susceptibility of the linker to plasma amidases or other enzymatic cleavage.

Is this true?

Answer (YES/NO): NO